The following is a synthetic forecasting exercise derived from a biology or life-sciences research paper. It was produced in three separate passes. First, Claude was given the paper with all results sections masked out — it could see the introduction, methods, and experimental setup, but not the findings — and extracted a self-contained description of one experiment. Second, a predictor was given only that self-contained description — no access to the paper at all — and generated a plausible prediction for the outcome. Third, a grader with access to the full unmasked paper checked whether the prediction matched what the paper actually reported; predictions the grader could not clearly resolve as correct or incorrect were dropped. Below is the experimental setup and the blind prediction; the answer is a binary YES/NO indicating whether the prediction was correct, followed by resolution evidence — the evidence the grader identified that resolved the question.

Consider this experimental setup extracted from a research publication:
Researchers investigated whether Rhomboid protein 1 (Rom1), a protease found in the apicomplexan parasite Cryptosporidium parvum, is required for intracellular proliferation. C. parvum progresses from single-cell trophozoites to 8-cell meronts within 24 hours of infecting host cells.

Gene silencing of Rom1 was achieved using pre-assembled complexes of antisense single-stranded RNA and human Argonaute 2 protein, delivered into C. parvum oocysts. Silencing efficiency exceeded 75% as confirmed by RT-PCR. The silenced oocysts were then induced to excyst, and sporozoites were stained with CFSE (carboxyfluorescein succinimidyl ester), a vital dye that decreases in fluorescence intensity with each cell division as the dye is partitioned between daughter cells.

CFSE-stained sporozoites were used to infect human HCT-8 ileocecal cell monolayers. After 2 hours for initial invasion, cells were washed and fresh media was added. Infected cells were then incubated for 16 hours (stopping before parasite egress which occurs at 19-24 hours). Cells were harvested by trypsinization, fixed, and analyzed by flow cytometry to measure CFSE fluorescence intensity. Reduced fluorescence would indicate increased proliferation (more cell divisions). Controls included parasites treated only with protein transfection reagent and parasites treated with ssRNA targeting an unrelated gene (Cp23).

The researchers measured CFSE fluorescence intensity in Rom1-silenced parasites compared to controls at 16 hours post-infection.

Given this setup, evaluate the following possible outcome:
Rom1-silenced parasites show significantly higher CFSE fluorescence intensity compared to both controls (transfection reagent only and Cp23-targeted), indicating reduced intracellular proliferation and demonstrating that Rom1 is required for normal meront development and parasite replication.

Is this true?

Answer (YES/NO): NO